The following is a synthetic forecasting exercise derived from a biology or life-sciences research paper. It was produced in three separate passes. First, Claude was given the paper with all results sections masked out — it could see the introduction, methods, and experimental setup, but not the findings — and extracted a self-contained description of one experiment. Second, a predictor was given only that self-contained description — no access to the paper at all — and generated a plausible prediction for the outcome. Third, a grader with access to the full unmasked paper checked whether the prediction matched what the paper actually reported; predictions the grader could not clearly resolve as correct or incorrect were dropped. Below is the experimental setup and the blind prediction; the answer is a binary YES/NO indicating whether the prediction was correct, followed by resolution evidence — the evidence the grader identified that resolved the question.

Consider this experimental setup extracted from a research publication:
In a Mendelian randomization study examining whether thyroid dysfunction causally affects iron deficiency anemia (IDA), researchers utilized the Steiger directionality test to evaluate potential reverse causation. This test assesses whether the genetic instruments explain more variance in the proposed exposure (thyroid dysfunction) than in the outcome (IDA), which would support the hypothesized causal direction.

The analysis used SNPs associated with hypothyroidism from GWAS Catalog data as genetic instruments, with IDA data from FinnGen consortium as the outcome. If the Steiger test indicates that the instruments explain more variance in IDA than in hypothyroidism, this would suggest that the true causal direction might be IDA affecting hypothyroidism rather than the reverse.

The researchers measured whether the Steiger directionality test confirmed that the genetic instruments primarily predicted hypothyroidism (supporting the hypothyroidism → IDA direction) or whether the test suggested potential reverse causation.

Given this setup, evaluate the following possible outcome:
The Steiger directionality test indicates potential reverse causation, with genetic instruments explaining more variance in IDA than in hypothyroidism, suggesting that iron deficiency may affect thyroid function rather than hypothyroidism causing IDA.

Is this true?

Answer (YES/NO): NO